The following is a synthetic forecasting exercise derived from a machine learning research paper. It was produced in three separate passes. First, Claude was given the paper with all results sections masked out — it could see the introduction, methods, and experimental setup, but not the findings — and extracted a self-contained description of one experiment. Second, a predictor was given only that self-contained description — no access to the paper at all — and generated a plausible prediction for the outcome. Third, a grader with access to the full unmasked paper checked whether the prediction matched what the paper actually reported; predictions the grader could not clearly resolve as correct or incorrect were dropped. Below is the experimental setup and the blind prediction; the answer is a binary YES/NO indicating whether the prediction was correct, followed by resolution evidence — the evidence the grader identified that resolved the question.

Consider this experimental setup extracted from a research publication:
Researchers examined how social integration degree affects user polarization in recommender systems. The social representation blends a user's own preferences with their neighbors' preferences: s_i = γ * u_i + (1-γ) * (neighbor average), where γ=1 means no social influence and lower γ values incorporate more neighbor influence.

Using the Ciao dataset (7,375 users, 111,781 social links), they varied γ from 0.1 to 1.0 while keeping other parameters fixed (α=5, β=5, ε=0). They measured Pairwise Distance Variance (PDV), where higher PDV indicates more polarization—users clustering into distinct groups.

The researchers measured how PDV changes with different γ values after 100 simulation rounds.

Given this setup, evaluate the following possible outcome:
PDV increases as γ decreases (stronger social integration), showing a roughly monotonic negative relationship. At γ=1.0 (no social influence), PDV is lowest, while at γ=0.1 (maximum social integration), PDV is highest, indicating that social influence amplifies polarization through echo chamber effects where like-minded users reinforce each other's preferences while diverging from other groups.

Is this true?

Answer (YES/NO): YES